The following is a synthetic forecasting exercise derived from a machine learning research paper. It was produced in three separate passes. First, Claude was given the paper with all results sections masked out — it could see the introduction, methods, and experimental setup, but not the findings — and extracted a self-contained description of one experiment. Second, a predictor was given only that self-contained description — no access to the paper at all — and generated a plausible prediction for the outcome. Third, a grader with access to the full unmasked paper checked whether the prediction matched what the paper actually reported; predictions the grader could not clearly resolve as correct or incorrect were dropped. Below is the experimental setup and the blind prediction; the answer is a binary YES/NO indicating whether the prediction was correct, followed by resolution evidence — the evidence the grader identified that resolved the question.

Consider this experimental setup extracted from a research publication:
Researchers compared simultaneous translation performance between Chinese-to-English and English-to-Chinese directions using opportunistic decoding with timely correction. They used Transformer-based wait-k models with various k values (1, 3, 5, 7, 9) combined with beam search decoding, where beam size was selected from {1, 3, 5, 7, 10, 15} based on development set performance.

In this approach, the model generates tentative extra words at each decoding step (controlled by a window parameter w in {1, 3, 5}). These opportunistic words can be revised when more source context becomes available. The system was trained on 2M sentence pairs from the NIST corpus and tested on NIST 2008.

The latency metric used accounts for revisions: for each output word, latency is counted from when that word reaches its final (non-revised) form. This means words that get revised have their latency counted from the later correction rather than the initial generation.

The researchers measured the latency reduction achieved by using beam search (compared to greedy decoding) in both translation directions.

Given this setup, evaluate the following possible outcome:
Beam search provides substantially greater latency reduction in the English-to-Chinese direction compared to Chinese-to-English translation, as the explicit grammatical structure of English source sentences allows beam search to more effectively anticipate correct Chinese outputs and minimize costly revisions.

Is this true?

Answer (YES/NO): NO